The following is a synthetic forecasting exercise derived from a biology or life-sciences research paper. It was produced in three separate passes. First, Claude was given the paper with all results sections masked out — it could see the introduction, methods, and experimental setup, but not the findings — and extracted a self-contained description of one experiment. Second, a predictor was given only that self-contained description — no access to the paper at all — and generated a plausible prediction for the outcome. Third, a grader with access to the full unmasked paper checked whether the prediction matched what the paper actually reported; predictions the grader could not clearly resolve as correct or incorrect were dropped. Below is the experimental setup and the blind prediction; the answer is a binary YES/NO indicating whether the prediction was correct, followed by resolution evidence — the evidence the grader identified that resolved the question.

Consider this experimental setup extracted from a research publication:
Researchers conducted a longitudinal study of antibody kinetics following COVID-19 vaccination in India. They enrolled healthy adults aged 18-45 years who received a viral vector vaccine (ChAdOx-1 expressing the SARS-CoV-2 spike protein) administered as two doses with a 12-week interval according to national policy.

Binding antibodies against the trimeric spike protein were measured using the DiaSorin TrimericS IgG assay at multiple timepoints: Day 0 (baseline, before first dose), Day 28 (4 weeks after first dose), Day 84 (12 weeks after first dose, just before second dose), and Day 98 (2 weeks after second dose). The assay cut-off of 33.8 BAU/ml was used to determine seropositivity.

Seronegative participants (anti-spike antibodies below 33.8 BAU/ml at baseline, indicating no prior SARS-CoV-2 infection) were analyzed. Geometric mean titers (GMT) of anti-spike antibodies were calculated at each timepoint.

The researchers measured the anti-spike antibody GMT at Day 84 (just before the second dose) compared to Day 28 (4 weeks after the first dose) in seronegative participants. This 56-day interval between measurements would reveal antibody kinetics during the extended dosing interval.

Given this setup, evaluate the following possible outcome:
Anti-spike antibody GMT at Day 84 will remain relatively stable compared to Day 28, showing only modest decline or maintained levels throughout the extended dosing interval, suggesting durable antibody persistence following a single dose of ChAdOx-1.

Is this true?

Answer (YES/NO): NO